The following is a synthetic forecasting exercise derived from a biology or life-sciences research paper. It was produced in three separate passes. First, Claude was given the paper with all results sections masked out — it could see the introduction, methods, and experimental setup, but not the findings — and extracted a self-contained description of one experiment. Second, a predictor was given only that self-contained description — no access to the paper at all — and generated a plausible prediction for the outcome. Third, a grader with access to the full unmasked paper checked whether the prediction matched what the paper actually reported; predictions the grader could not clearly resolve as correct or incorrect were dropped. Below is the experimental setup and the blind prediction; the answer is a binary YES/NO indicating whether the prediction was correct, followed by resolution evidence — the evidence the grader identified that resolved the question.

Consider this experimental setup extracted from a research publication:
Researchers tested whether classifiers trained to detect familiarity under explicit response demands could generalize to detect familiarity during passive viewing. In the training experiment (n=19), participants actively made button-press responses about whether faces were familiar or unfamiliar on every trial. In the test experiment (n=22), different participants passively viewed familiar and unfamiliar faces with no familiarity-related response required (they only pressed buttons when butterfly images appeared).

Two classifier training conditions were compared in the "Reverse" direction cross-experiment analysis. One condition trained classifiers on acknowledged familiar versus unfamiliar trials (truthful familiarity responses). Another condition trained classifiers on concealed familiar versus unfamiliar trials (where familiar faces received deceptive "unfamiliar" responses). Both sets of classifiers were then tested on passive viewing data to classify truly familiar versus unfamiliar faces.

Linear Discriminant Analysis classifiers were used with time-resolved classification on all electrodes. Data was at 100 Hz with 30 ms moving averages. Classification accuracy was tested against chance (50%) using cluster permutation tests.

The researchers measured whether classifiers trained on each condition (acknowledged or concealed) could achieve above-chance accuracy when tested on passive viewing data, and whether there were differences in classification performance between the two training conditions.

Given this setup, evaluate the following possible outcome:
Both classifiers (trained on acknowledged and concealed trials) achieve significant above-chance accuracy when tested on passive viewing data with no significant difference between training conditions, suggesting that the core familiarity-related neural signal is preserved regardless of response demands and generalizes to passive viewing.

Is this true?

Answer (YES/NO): YES